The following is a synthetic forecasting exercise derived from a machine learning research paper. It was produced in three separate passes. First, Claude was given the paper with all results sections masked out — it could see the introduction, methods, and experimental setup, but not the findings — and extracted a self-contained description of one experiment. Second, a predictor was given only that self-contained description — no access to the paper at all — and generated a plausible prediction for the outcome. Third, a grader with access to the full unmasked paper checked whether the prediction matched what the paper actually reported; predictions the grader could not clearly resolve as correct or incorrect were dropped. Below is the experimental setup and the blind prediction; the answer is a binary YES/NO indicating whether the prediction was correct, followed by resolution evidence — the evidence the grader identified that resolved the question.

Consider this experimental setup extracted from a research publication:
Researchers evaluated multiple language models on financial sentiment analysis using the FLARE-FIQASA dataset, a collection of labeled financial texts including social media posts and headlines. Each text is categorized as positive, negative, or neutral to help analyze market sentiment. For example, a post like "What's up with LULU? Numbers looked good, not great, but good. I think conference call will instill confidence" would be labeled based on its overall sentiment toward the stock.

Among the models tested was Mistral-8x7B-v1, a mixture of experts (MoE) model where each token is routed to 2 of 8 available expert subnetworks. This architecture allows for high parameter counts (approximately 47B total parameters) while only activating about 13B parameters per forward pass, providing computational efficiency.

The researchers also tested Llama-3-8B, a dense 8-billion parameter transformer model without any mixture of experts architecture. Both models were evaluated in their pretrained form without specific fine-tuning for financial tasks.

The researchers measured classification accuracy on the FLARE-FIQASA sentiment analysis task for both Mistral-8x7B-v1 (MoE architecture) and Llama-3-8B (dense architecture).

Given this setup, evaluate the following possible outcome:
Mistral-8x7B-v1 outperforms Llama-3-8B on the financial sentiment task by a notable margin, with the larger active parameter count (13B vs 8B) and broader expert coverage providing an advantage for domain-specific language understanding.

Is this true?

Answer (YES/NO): NO